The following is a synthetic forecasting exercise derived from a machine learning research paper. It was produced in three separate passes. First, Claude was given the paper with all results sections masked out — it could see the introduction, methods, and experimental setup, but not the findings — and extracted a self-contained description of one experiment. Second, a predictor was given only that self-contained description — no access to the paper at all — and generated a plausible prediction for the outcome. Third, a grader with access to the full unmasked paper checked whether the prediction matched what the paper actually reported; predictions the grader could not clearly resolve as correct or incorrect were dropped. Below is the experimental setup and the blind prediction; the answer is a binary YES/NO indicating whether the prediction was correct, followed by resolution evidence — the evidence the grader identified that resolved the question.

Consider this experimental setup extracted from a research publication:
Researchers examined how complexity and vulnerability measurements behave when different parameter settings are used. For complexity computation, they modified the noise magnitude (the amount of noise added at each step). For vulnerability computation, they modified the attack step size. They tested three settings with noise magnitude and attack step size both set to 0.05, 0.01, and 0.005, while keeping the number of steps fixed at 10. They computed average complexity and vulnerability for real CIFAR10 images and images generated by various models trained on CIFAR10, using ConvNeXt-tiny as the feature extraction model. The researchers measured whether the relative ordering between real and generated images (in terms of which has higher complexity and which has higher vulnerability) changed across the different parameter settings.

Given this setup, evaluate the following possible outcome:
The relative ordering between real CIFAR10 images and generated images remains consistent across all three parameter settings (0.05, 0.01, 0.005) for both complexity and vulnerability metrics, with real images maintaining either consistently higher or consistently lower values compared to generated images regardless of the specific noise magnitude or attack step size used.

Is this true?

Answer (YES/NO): YES